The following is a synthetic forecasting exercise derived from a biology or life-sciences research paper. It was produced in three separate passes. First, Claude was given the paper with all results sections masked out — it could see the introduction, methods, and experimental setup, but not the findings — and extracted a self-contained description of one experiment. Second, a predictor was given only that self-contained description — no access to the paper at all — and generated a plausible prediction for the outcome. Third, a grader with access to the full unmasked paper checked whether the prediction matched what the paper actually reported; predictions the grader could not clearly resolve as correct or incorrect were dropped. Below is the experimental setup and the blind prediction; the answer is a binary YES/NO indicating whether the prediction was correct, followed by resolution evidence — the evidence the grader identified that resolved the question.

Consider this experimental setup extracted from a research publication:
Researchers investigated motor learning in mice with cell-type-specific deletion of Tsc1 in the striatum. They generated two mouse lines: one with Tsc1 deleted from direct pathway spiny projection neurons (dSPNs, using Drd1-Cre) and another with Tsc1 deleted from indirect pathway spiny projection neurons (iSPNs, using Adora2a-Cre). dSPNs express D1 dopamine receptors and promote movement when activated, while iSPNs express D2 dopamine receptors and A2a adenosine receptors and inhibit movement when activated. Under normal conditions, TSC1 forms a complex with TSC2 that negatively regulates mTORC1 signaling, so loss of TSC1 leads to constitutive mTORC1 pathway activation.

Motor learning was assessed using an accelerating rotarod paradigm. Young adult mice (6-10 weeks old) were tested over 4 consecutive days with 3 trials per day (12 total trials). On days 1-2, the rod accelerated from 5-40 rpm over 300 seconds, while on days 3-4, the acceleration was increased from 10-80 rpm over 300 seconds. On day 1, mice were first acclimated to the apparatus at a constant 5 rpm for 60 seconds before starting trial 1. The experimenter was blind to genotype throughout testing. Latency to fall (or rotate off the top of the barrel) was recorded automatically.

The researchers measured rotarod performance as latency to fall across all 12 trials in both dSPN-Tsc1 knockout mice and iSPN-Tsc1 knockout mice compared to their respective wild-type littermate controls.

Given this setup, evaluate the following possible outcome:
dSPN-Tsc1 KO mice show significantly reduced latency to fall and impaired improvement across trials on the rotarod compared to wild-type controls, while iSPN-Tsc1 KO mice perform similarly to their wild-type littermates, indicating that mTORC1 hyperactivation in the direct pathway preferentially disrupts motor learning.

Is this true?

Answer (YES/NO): NO